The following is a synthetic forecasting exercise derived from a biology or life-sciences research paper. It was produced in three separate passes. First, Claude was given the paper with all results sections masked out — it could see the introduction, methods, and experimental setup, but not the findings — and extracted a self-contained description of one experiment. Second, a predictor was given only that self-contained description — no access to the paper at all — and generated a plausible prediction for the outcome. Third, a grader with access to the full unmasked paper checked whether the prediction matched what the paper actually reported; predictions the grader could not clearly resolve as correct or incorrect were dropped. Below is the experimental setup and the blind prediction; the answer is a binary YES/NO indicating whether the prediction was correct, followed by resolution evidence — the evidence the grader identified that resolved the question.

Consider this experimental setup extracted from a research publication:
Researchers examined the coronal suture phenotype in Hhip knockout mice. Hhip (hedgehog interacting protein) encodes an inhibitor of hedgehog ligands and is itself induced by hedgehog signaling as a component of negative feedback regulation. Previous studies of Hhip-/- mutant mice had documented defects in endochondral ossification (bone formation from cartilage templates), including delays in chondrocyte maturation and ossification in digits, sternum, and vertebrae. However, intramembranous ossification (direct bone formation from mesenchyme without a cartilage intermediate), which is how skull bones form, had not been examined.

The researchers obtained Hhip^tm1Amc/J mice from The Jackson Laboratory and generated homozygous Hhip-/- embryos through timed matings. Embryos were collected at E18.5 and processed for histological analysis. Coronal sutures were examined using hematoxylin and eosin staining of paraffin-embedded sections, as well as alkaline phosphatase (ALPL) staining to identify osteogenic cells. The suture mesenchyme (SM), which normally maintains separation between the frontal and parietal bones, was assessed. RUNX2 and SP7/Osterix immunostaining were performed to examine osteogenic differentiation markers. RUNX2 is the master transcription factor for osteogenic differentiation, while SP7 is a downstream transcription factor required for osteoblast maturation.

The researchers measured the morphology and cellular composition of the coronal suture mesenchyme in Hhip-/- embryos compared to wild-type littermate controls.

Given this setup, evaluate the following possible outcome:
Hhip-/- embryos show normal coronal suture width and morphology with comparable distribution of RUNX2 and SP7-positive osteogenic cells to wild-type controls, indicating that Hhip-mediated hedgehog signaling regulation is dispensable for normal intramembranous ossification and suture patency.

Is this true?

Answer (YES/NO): NO